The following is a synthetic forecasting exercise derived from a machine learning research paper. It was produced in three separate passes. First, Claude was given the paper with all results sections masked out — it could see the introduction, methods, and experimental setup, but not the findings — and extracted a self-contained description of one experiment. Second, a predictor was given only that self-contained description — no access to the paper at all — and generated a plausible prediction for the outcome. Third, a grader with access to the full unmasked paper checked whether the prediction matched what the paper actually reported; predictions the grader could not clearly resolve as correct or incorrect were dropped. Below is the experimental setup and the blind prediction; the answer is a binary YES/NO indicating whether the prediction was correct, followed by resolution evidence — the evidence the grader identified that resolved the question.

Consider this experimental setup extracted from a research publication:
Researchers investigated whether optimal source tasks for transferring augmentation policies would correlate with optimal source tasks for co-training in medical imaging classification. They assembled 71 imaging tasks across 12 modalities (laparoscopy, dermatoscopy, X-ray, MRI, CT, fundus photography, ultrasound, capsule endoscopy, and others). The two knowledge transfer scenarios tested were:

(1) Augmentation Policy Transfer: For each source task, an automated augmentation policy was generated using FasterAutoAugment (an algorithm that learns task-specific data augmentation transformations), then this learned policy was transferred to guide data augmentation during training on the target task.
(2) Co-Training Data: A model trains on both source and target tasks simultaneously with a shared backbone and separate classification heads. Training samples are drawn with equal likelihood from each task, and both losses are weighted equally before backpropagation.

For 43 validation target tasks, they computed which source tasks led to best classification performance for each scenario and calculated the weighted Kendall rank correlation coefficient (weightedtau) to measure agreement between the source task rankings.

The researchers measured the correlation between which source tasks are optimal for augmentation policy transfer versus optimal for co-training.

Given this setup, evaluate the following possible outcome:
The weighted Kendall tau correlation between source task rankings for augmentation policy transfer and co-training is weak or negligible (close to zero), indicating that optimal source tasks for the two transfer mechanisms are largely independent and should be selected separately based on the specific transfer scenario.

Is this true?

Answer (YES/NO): YES